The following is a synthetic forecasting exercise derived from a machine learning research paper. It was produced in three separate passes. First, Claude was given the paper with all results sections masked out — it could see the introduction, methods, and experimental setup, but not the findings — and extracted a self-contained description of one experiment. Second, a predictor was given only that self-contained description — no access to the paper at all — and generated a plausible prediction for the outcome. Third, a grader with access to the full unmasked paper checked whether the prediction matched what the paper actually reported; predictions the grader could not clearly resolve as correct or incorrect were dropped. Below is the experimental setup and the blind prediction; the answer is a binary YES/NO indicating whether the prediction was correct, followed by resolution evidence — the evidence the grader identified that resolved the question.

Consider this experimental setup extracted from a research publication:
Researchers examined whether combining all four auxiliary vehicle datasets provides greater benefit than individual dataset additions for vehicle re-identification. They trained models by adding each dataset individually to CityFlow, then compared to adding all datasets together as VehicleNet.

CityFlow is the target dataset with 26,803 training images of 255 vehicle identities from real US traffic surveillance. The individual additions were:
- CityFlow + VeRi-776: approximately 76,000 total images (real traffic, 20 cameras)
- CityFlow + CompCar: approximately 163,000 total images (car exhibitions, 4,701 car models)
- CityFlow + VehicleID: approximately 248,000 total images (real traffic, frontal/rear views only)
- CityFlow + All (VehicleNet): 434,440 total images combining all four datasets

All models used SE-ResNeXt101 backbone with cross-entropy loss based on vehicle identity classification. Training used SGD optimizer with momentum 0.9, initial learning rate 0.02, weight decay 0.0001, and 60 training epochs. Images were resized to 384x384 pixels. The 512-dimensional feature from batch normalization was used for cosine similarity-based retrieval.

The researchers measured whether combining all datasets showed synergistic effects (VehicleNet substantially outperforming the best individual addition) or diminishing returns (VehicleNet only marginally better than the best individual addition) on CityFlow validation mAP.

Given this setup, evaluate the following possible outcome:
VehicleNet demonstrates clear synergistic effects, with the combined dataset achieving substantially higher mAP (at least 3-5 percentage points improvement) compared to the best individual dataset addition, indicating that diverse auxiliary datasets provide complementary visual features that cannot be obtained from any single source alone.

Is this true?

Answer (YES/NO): YES